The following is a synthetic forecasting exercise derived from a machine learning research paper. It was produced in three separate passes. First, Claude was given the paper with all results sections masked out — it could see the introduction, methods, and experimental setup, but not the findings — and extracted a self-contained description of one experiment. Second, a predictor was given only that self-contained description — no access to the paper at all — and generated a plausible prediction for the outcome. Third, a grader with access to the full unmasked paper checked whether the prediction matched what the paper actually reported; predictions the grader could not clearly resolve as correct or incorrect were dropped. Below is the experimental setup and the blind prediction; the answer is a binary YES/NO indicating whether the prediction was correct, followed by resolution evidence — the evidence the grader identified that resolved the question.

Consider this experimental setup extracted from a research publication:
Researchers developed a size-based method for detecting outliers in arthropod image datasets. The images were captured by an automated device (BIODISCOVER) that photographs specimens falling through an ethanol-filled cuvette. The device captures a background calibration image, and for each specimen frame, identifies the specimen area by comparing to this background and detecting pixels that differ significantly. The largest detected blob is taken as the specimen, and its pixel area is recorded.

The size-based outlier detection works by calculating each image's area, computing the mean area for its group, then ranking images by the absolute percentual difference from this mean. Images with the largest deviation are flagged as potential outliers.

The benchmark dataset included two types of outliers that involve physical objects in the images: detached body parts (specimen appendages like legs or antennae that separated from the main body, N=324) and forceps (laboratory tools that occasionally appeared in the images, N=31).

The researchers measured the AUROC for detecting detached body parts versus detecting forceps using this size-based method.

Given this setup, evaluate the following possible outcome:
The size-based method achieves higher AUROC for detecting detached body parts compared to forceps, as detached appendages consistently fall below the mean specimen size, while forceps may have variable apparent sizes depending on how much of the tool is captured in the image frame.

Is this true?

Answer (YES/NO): YES